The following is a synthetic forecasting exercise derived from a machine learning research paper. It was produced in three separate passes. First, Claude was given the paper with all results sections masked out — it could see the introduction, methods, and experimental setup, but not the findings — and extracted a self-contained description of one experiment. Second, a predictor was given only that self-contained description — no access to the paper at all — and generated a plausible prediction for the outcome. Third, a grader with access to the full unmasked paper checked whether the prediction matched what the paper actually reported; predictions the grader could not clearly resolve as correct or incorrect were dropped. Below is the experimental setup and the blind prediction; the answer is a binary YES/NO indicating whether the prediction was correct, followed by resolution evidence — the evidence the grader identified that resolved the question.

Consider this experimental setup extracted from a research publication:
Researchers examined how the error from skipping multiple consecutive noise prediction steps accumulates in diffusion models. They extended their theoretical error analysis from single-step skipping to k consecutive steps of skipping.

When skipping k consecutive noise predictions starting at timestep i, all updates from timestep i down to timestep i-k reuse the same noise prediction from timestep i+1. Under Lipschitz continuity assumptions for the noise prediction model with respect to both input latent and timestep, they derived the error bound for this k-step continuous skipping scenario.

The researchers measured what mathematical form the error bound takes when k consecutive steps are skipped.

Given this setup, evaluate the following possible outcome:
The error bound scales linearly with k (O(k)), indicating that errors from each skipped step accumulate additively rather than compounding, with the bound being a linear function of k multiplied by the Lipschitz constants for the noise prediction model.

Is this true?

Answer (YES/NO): YES